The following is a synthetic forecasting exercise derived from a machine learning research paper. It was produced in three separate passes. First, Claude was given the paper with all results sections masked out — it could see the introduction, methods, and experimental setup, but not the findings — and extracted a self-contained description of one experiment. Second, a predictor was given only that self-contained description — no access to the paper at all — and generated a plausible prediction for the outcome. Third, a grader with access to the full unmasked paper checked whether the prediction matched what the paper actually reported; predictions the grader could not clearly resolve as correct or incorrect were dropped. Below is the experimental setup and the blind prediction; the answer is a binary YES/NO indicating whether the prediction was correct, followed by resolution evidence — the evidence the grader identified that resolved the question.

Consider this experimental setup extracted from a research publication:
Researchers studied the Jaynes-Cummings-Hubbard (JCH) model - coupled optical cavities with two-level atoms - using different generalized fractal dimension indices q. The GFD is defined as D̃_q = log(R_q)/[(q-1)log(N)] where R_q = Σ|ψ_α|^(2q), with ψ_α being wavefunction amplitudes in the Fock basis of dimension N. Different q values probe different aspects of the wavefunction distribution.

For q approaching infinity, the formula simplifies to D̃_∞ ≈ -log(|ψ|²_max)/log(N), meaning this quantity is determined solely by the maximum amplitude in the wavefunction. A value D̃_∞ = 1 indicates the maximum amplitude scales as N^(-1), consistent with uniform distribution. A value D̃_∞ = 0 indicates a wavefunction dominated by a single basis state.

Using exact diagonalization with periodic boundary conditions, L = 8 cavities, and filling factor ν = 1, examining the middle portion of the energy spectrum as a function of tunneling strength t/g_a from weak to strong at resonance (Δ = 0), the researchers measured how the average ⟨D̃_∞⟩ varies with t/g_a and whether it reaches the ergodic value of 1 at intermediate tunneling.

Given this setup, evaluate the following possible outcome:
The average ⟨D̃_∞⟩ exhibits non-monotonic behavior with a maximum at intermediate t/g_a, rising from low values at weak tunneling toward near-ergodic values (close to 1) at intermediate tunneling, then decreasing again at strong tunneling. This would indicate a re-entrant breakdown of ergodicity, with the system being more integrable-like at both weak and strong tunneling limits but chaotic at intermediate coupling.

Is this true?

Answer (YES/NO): YES